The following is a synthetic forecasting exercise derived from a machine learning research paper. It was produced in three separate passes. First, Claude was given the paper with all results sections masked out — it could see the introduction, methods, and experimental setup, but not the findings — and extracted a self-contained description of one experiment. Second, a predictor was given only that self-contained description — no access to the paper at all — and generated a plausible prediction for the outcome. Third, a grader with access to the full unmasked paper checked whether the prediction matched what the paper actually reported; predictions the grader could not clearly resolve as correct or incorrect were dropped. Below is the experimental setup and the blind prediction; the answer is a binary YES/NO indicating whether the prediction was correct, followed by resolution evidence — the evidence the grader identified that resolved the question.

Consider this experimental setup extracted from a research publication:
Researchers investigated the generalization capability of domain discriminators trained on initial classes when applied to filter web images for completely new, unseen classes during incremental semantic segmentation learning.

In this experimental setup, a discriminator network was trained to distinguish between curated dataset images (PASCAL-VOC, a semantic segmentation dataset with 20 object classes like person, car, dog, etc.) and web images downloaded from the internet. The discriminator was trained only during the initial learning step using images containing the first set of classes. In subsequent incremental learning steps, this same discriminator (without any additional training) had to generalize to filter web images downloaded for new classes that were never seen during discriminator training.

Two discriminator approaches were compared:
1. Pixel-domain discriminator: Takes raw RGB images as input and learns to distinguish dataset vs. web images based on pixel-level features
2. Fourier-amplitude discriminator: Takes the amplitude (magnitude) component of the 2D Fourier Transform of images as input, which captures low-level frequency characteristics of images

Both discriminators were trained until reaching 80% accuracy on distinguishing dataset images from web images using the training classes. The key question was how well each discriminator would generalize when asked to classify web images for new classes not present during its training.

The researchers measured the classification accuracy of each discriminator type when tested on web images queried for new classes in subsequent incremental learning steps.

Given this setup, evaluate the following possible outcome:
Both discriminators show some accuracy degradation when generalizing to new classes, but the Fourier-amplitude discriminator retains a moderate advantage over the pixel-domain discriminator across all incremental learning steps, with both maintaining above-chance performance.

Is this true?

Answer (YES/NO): YES